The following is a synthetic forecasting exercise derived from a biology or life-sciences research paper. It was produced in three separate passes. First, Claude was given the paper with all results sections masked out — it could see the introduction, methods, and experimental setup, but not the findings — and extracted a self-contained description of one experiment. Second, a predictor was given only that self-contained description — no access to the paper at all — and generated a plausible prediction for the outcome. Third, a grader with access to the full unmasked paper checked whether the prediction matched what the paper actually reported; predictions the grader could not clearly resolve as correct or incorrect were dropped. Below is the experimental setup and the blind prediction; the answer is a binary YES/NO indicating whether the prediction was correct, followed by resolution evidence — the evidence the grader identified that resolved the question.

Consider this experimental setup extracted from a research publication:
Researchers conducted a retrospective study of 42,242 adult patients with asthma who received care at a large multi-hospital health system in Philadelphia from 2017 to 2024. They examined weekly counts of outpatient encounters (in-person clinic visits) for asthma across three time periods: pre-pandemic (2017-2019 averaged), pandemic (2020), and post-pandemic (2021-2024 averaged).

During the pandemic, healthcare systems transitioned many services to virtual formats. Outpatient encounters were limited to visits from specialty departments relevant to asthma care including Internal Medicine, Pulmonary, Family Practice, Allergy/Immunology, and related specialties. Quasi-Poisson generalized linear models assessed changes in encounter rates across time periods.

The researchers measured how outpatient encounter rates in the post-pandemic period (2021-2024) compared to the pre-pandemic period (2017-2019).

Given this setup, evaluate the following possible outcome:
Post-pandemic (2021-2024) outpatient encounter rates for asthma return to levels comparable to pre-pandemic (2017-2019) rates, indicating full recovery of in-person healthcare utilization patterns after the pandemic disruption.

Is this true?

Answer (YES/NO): NO